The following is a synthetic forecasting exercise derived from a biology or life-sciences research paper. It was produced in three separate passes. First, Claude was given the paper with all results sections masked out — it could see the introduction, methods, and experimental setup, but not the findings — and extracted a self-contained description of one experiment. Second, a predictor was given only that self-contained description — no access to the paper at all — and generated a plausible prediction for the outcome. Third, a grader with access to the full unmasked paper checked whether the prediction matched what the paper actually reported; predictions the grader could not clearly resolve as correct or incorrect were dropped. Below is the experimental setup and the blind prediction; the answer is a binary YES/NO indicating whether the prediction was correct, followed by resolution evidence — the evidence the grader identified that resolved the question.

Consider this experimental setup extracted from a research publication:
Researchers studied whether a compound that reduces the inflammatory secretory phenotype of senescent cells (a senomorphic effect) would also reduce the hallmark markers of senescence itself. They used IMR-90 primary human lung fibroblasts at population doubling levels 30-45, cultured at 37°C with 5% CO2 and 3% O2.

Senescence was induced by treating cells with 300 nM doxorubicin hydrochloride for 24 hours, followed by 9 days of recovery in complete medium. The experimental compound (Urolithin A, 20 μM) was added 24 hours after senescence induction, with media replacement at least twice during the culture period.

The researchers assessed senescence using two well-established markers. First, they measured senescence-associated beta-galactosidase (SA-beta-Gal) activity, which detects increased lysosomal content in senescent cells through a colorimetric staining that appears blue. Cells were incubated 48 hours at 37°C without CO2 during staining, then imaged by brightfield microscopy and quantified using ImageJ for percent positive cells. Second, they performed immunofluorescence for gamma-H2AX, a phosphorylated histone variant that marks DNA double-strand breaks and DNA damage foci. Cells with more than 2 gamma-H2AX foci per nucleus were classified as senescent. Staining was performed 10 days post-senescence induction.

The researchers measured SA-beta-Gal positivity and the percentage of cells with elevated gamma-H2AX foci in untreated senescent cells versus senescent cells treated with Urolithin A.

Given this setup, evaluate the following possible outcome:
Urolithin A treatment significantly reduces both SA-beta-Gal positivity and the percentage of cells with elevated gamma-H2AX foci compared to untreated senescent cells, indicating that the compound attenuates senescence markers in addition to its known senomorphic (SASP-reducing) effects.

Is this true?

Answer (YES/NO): NO